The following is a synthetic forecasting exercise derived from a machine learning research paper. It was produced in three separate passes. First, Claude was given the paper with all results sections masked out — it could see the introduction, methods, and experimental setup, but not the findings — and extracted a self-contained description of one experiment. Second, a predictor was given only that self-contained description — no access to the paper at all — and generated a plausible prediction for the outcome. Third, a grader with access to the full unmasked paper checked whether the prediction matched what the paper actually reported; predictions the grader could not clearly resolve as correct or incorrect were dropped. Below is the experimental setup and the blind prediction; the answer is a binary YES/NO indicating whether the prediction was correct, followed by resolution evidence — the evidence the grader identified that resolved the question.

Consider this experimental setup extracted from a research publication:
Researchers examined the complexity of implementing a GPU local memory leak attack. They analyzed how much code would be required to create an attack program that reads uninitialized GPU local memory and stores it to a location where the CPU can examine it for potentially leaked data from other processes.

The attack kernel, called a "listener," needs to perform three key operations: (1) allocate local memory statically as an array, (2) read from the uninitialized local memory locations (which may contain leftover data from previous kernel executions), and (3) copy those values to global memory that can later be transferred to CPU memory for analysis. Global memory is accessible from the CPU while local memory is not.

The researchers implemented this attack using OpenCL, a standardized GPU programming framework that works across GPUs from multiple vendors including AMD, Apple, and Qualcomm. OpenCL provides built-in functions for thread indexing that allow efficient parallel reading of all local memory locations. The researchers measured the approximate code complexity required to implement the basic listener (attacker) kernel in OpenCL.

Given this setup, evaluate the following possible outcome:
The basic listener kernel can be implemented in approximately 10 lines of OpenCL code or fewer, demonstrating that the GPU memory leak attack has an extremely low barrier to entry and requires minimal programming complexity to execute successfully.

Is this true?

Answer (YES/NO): YES